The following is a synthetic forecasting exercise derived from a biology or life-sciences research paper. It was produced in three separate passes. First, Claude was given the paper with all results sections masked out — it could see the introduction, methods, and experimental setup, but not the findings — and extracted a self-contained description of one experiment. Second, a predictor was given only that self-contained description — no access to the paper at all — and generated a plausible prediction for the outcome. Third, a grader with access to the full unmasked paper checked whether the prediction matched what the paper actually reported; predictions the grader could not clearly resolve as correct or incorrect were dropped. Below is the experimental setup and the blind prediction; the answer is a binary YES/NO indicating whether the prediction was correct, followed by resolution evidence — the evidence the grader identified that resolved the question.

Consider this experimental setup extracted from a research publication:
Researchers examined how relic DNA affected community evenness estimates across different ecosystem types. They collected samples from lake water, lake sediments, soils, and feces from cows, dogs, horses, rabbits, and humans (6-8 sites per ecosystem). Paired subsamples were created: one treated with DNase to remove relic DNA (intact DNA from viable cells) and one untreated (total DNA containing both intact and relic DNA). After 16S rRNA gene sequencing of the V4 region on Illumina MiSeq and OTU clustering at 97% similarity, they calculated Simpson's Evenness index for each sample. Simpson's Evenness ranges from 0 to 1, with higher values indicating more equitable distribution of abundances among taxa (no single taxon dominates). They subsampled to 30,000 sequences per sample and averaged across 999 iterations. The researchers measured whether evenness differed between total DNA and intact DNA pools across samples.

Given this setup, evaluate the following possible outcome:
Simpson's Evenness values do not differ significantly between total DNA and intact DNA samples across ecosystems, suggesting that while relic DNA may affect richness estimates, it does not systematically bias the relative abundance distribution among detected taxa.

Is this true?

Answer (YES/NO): YES